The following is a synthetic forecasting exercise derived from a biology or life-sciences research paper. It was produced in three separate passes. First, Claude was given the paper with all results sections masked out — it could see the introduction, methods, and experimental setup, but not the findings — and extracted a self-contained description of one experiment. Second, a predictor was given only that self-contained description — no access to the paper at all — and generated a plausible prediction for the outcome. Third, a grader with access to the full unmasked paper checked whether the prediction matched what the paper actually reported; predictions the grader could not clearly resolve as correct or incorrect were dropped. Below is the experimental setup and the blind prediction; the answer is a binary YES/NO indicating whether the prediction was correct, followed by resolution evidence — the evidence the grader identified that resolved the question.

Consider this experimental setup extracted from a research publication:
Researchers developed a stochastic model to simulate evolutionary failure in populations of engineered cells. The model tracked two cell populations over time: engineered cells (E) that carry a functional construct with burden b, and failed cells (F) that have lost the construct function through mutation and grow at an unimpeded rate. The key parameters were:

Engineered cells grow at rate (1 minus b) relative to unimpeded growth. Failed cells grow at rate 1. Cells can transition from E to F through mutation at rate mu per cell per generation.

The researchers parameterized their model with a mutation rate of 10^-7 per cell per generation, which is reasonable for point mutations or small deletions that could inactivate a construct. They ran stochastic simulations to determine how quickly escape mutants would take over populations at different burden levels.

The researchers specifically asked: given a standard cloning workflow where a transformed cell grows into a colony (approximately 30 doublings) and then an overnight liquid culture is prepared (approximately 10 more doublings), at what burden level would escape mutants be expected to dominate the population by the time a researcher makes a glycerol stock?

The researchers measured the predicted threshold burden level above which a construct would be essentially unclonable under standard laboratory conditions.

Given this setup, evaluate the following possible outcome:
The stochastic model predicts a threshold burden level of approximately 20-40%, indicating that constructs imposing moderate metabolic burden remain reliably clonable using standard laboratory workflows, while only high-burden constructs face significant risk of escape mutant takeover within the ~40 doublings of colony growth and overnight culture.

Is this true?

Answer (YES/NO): NO